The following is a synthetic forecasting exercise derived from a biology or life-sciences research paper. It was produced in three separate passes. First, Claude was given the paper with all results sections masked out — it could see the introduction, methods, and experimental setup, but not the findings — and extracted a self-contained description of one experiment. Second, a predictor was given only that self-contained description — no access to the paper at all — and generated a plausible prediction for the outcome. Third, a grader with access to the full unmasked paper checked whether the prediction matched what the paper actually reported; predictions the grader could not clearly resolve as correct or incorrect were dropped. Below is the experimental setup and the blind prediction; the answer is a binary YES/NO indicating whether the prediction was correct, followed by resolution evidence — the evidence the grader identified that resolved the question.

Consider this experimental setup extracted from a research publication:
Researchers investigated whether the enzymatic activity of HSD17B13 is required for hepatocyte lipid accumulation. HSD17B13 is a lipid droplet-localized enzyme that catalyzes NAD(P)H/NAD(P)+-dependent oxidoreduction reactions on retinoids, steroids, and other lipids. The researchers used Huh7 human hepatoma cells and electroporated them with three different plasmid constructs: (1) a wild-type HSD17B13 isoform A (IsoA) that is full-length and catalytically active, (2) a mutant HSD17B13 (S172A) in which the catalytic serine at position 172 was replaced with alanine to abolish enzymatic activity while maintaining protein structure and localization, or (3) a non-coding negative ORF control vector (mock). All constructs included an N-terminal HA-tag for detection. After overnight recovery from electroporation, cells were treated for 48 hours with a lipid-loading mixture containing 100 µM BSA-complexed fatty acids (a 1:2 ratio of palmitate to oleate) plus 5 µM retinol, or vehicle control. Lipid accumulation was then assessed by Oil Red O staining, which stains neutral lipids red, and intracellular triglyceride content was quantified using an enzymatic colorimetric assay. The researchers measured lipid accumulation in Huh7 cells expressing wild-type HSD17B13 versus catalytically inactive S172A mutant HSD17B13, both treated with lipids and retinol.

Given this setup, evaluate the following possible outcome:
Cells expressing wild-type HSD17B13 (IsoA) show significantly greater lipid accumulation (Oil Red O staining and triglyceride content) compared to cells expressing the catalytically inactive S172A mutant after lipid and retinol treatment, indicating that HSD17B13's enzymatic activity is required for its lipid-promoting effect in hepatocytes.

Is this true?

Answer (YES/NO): YES